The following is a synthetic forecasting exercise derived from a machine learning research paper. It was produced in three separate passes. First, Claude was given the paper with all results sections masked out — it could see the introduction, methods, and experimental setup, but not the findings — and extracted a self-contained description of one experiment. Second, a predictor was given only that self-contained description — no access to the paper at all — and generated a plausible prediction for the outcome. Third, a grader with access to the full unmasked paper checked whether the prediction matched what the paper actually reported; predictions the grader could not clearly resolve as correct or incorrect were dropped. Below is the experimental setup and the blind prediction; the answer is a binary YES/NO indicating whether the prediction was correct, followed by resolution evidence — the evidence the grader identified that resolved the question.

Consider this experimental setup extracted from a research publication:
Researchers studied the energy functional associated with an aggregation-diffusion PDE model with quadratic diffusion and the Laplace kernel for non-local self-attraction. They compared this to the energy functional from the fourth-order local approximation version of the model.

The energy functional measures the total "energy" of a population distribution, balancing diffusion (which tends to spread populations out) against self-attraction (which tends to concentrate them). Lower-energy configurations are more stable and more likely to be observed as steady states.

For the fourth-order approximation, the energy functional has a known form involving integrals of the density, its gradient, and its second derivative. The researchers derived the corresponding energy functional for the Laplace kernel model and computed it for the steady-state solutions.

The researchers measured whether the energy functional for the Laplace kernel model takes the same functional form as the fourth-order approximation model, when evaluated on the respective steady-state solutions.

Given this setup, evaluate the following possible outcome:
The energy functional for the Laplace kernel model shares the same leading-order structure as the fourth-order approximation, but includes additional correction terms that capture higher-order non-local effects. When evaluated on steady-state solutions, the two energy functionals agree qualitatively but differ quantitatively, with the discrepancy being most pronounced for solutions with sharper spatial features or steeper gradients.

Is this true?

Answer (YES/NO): NO